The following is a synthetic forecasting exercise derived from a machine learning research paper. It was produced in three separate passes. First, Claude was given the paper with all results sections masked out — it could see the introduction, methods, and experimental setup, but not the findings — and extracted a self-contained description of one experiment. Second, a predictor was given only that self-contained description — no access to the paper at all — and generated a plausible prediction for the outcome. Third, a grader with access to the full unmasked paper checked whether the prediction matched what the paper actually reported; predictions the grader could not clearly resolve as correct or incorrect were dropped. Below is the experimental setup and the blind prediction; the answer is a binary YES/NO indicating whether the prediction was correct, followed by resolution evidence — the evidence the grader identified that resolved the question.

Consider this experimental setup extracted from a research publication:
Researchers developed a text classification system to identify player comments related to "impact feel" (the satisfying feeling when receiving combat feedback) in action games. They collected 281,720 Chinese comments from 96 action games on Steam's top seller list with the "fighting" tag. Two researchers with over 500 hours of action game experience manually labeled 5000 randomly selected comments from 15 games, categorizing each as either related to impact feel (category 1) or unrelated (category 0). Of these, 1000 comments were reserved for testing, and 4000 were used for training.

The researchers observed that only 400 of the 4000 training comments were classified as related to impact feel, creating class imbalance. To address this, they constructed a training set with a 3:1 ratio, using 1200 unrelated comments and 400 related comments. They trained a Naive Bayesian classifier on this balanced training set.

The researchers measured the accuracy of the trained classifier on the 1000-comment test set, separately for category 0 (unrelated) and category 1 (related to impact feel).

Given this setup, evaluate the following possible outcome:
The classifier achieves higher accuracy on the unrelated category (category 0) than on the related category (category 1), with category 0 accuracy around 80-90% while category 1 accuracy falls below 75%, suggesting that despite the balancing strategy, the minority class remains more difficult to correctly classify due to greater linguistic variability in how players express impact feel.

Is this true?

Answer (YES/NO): NO